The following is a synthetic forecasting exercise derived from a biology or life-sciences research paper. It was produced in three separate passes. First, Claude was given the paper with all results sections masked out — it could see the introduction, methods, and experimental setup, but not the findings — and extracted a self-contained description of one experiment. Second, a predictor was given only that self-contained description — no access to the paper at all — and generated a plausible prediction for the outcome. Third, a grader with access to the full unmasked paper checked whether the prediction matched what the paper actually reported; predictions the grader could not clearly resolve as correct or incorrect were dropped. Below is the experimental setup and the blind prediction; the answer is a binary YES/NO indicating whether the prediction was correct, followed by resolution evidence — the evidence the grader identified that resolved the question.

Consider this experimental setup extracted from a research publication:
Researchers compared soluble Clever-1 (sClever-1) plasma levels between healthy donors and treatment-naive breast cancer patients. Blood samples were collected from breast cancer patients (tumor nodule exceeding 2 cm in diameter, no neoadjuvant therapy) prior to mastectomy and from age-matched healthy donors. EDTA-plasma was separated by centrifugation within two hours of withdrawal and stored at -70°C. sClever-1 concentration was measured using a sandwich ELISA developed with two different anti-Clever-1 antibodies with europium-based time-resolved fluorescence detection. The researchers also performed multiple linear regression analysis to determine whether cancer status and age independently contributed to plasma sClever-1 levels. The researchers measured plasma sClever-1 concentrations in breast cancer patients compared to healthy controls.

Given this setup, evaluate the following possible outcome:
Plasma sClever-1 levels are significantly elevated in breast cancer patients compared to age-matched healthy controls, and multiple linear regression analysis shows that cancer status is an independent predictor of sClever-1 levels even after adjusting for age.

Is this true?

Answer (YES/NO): YES